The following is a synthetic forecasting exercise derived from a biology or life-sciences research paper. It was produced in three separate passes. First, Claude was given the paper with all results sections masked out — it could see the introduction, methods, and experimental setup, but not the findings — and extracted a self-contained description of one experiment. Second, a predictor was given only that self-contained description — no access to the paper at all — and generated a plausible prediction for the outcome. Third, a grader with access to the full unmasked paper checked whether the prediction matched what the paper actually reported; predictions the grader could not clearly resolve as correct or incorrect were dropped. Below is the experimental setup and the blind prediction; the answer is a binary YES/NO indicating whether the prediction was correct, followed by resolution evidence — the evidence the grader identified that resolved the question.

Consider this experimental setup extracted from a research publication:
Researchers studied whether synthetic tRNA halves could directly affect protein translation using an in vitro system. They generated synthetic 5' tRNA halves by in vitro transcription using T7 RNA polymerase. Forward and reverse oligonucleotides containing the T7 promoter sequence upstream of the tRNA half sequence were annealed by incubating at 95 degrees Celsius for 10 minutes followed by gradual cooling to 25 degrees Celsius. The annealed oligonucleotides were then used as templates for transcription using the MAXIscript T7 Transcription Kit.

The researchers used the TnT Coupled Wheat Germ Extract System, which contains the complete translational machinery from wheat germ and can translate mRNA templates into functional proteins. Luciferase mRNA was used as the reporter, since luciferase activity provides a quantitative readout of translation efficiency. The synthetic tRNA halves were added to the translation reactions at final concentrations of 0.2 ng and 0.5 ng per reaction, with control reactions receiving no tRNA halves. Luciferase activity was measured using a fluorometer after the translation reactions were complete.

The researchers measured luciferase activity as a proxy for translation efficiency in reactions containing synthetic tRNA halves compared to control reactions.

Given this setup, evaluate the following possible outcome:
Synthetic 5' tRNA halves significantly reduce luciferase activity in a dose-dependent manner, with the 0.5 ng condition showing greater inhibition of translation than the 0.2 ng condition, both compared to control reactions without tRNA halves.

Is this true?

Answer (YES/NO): YES